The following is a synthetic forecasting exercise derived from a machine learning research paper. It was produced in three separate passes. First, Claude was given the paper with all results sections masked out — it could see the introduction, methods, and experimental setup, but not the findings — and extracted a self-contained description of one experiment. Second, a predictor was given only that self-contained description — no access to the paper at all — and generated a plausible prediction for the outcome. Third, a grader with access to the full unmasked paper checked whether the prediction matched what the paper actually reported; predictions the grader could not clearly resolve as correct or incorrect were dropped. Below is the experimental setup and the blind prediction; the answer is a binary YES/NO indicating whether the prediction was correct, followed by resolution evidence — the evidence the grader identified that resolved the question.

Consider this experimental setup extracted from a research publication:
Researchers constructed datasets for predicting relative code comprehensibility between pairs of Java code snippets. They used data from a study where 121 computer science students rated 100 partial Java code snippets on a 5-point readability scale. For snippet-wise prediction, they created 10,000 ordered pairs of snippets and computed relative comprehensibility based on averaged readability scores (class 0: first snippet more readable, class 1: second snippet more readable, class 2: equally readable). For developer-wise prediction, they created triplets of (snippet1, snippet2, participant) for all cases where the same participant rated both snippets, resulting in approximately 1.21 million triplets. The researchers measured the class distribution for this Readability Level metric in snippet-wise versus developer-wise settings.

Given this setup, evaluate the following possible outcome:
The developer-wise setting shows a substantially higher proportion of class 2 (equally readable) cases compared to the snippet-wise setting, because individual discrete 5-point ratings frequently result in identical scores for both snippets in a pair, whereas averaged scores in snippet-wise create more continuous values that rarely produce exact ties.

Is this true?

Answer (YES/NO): YES